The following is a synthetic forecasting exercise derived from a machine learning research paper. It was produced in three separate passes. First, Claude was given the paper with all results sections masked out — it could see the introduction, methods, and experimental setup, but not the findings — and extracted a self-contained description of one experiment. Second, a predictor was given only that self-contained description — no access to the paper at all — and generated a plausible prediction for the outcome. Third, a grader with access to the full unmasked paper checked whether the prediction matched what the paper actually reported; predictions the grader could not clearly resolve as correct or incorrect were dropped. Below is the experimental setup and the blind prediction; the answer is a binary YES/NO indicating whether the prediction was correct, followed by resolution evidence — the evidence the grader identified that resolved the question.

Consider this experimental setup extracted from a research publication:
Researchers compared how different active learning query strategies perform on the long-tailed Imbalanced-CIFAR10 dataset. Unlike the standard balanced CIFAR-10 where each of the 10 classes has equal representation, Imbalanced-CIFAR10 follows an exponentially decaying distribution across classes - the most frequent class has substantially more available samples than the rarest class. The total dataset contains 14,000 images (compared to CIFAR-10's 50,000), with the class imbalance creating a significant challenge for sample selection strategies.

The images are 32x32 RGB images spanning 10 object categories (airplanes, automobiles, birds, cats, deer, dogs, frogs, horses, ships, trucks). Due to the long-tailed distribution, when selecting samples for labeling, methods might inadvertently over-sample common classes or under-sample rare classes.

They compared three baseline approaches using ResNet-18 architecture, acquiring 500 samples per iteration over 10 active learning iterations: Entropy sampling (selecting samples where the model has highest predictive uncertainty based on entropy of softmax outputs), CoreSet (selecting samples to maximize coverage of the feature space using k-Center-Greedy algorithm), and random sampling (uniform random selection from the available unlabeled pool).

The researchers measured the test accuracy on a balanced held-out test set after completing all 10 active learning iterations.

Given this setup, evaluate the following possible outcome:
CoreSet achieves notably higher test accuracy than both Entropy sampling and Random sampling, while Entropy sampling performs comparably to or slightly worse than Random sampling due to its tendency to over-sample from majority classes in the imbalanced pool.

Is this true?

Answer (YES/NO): NO